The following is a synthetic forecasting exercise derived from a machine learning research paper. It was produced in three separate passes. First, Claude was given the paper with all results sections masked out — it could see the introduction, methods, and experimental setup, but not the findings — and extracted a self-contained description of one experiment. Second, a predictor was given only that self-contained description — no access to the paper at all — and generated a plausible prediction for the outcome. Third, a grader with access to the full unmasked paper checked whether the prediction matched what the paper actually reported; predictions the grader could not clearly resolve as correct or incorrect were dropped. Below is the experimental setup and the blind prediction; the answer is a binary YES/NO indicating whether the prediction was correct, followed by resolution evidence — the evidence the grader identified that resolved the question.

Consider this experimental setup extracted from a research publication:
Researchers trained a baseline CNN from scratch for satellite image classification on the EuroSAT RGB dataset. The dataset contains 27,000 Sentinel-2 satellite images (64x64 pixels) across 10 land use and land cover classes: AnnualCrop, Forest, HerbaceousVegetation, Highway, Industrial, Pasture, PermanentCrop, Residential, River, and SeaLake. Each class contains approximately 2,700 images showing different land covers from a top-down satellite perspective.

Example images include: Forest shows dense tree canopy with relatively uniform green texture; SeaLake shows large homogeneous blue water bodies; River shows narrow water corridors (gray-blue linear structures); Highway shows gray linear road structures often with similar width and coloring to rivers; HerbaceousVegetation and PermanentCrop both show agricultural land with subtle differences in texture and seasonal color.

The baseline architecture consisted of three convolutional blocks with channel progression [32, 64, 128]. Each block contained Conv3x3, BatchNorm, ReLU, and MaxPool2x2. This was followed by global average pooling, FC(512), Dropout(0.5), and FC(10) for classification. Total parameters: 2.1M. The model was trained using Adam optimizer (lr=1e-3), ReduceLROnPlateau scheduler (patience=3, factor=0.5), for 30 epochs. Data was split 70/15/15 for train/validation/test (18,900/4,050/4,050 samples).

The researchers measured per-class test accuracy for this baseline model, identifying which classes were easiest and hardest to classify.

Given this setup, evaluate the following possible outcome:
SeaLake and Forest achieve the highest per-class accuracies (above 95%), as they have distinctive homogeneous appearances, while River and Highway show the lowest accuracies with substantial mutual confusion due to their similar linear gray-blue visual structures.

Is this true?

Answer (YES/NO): NO